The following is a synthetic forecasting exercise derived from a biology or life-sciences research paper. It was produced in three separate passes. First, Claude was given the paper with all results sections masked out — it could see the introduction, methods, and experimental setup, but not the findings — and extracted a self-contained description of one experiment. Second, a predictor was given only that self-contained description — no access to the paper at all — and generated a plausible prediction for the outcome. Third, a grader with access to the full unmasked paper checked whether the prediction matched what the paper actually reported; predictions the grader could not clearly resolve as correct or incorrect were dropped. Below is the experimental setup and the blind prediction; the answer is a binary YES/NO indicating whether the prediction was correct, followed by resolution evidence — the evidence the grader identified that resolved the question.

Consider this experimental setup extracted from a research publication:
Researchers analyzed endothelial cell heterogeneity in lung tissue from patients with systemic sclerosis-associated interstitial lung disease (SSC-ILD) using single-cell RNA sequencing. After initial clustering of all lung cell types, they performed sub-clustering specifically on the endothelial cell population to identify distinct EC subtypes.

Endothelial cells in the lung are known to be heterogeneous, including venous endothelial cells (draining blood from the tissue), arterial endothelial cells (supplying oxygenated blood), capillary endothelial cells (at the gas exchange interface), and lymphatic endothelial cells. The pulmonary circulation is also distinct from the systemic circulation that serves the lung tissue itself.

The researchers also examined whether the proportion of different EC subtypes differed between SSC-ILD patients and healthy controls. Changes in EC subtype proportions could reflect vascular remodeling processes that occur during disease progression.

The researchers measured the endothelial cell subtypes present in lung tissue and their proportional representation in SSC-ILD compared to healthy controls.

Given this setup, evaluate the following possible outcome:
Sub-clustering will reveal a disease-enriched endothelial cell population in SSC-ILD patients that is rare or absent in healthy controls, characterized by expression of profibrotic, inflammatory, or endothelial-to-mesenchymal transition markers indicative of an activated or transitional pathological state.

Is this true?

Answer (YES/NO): NO